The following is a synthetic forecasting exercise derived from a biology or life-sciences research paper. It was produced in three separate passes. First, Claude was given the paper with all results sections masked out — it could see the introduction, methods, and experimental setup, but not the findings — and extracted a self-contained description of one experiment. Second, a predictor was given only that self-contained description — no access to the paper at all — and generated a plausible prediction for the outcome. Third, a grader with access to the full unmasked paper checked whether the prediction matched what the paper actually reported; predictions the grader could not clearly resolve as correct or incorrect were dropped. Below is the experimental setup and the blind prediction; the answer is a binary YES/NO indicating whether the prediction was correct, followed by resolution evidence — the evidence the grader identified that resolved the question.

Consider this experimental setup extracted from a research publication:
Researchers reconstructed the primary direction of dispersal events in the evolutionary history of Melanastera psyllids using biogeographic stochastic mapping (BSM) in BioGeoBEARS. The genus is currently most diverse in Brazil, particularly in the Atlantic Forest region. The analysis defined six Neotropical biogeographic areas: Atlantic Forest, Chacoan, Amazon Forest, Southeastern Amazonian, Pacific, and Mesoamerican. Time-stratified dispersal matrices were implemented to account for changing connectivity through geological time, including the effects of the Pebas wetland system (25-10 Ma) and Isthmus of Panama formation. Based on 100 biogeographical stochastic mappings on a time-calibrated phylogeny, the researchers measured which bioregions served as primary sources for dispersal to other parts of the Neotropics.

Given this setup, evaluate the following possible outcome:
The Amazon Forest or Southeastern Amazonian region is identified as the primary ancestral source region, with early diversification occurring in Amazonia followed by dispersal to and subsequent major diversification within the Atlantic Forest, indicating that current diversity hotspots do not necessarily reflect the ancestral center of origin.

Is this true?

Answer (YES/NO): NO